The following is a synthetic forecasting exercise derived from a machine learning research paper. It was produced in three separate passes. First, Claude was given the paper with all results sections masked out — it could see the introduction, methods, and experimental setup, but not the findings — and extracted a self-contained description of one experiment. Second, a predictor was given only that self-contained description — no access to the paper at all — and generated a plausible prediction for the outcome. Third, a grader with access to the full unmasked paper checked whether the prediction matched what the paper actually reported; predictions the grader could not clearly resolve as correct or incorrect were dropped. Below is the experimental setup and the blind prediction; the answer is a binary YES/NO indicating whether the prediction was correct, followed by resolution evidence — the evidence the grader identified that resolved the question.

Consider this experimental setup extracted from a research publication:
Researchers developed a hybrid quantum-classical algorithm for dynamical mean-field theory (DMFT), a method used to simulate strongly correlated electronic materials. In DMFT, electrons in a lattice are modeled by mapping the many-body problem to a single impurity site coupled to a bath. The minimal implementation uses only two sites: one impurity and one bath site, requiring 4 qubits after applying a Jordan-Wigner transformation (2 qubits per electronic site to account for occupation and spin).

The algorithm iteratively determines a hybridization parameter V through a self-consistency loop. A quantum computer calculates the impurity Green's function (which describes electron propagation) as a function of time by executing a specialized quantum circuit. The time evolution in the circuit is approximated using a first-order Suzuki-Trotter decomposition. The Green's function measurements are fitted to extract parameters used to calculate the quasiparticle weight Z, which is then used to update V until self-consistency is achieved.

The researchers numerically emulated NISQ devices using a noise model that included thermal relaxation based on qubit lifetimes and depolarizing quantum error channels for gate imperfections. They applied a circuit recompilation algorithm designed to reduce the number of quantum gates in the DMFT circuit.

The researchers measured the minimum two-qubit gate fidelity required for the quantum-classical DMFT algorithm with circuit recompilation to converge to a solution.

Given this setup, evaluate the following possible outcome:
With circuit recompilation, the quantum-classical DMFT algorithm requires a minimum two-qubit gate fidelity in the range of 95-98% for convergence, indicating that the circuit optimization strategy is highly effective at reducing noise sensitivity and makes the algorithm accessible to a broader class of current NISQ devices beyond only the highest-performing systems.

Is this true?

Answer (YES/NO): NO